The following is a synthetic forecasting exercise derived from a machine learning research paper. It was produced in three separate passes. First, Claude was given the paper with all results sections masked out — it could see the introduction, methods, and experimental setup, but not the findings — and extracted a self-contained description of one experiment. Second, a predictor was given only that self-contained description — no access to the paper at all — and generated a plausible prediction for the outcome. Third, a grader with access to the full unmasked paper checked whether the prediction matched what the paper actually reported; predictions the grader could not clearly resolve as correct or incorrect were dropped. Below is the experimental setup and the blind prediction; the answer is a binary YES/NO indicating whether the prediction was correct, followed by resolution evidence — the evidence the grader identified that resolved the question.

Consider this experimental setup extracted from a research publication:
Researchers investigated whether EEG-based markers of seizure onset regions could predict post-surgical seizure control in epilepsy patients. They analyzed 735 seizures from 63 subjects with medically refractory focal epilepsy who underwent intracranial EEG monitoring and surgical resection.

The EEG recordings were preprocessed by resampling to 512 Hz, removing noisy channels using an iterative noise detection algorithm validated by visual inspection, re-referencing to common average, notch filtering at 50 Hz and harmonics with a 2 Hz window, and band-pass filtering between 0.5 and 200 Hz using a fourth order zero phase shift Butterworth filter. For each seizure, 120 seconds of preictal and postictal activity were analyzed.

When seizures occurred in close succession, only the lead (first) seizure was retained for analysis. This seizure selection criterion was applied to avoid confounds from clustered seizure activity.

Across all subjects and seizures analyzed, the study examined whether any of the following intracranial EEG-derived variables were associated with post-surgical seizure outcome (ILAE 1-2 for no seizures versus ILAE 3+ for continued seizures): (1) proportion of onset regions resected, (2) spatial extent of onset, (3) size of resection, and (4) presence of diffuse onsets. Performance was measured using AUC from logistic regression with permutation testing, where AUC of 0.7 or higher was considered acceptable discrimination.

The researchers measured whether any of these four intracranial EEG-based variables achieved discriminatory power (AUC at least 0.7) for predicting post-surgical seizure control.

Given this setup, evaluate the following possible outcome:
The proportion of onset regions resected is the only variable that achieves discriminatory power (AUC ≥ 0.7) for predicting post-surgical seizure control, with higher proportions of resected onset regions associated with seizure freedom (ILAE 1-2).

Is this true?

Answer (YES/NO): NO